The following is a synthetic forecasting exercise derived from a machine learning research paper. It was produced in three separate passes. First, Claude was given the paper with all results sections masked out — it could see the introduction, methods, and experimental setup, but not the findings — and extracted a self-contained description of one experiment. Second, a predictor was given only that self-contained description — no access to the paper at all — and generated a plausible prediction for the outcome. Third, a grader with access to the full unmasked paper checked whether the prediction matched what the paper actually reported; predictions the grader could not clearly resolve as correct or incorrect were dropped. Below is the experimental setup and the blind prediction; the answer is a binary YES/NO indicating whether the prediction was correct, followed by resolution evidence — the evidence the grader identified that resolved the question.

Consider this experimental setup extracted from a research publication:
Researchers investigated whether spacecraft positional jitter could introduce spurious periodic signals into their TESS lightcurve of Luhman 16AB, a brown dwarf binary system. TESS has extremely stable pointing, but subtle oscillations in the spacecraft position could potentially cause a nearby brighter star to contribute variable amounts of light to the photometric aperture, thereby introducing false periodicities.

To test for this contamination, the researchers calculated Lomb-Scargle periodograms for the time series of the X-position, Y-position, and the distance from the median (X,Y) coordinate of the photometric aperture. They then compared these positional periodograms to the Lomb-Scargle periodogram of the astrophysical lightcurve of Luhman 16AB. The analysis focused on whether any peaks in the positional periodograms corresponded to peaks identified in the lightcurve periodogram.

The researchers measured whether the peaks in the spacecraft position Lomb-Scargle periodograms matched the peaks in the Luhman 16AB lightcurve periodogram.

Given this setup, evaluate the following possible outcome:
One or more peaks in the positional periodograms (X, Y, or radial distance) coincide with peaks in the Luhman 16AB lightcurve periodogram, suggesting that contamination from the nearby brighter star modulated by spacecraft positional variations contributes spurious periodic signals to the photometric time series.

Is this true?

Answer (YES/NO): NO